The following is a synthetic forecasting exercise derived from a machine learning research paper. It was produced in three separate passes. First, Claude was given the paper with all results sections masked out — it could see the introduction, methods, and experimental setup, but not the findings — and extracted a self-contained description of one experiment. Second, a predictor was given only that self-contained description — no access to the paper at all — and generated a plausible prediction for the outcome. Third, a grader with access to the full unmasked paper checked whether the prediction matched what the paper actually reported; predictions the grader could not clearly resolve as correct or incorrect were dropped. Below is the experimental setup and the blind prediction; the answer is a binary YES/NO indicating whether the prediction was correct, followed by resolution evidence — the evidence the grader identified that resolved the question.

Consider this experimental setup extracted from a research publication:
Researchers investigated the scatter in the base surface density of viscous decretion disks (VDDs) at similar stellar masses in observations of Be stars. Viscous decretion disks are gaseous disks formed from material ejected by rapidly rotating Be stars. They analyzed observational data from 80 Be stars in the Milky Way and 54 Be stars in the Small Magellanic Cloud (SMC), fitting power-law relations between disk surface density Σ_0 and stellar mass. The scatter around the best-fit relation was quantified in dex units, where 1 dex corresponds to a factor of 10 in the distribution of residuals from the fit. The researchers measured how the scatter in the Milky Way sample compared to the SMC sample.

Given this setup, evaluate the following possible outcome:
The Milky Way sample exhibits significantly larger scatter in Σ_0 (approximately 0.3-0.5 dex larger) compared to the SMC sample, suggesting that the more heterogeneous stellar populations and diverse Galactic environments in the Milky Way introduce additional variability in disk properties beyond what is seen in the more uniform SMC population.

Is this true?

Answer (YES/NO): YES